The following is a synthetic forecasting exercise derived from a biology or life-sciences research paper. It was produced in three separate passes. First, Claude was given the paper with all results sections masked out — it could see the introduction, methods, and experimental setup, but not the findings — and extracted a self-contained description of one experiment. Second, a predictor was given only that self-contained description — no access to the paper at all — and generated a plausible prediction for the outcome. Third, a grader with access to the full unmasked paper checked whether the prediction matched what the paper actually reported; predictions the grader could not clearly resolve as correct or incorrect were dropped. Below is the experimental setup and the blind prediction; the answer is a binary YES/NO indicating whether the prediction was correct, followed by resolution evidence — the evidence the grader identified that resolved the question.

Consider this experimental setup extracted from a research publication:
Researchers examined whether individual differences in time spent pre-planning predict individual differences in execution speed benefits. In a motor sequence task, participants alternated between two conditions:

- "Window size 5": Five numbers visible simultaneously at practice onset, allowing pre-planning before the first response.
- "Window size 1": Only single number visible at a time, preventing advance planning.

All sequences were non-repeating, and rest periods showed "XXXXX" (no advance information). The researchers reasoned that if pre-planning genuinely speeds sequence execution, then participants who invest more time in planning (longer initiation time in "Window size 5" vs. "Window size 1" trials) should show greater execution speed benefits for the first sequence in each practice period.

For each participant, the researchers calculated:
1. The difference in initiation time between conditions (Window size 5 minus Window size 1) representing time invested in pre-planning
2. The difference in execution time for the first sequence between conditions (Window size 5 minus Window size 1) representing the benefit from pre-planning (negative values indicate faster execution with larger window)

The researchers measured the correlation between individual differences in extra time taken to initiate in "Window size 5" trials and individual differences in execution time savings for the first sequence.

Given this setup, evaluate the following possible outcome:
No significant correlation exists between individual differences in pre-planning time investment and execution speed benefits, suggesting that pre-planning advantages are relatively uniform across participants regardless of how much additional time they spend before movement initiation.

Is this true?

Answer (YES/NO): NO